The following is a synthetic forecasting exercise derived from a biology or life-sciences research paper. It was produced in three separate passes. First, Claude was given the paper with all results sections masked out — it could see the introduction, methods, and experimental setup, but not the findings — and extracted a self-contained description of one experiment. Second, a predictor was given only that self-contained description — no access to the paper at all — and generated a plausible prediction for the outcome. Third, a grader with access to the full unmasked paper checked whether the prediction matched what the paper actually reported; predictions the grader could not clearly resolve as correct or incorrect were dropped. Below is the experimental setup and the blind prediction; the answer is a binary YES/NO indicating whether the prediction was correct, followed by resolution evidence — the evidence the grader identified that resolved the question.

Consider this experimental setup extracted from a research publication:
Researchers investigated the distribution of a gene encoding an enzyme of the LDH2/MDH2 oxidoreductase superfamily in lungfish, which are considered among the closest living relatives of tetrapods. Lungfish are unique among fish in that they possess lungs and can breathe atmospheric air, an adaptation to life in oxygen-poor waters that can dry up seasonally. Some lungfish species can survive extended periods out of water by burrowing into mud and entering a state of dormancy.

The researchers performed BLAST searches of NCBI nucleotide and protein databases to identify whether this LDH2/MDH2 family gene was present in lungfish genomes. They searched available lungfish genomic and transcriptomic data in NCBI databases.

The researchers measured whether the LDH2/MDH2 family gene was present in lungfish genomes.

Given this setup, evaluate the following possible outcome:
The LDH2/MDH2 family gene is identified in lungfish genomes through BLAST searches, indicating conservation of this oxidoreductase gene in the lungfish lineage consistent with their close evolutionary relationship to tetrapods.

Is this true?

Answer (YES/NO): NO